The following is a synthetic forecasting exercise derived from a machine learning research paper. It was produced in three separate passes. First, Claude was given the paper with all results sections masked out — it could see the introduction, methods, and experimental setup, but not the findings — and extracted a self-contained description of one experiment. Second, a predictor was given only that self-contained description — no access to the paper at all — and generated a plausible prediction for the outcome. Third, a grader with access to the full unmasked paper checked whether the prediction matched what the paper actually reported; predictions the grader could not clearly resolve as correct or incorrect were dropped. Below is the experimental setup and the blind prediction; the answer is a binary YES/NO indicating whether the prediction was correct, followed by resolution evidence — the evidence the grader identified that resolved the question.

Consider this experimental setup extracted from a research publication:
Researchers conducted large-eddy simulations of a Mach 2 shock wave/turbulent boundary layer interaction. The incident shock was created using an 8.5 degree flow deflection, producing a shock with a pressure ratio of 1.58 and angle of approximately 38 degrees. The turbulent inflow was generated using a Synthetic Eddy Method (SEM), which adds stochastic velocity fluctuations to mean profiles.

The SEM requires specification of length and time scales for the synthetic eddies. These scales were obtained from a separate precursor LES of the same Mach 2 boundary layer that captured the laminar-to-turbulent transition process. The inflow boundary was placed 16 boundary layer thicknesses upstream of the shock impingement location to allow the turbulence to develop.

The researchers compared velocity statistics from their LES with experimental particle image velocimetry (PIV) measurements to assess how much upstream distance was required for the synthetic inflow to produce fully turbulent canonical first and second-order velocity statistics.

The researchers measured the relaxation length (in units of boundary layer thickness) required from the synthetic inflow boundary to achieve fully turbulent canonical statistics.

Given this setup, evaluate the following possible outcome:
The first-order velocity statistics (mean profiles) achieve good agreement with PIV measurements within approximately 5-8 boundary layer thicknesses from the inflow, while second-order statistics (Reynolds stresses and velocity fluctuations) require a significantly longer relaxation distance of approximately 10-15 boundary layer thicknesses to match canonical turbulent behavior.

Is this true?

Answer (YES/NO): NO